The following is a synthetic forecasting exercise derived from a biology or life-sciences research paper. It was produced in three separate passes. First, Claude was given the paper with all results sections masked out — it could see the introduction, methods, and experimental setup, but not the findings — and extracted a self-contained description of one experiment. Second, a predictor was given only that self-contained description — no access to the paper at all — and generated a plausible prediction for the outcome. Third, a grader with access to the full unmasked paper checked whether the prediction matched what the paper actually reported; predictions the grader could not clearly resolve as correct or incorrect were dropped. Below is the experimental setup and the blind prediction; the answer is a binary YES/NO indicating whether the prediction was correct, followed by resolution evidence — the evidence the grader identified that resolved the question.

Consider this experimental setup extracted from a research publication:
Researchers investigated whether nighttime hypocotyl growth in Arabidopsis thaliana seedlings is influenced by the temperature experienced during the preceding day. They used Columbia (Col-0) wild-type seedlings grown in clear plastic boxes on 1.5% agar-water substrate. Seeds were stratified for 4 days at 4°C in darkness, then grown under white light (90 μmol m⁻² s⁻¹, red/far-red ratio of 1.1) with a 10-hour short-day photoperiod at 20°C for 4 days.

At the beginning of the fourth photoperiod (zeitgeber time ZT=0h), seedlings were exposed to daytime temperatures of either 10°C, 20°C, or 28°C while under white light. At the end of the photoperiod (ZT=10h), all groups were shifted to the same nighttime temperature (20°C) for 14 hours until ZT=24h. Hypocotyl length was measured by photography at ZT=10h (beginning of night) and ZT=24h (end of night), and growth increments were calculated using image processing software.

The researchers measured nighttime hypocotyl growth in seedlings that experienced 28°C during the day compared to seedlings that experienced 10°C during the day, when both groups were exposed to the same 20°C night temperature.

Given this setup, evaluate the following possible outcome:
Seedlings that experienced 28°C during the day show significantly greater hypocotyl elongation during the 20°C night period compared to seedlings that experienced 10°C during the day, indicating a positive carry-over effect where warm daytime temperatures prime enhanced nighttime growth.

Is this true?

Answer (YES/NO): YES